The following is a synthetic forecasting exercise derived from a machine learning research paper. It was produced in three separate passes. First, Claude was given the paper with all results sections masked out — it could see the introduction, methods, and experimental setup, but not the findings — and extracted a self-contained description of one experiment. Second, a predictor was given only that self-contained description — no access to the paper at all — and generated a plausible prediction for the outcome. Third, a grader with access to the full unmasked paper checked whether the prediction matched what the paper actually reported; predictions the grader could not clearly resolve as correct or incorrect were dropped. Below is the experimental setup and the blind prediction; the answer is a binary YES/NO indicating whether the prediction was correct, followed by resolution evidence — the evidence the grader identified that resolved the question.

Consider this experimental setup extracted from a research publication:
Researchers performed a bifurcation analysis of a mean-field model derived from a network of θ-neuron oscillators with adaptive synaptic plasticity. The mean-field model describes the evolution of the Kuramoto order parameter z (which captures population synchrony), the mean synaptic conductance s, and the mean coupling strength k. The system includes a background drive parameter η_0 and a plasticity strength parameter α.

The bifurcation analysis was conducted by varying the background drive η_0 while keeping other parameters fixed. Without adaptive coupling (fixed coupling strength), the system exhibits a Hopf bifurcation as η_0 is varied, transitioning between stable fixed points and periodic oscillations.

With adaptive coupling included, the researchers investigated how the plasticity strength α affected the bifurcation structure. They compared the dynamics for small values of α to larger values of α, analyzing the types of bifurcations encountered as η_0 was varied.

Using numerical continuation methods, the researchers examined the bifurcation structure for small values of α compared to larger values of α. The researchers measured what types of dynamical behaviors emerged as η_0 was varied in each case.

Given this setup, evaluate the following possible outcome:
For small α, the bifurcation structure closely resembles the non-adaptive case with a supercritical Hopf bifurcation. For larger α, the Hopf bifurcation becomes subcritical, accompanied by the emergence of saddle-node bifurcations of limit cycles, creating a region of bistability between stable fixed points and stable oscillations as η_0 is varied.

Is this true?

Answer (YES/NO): NO